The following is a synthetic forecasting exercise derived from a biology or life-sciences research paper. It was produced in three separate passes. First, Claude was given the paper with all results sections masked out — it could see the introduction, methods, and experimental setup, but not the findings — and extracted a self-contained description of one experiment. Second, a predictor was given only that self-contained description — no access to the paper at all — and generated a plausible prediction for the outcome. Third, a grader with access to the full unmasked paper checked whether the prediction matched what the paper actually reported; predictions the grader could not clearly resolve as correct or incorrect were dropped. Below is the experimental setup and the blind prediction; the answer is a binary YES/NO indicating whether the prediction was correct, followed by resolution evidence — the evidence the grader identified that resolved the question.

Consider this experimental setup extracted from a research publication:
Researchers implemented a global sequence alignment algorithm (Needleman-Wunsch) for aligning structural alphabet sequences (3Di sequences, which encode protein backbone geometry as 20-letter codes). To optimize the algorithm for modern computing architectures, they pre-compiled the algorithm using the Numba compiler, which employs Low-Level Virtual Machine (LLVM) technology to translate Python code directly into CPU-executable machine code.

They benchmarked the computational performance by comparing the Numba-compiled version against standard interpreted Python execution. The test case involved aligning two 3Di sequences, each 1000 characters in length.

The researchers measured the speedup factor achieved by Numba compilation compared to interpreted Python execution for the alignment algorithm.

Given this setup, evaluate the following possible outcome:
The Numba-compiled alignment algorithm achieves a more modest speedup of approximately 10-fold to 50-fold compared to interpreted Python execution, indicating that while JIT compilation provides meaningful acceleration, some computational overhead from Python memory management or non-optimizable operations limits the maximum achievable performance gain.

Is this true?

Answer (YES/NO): NO